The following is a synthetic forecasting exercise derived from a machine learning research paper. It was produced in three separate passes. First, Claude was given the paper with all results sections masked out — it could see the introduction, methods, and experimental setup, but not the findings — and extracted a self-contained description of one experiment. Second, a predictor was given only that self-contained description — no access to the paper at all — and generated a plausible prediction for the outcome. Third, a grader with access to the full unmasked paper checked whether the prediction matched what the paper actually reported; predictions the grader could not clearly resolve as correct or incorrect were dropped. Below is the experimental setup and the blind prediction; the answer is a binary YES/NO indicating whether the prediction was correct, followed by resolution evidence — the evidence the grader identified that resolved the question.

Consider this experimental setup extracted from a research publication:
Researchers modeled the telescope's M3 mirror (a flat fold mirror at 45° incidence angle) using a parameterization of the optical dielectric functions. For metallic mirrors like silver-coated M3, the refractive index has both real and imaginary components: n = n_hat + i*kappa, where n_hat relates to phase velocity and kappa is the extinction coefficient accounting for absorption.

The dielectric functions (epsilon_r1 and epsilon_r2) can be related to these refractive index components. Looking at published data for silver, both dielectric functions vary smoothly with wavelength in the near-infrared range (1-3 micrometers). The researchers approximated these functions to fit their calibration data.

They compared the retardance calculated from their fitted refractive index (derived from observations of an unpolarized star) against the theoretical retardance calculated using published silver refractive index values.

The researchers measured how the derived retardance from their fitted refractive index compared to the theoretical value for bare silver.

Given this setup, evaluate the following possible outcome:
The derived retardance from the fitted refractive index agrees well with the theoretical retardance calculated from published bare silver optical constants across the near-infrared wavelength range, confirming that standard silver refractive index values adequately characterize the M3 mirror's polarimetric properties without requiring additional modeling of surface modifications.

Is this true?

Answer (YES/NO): NO